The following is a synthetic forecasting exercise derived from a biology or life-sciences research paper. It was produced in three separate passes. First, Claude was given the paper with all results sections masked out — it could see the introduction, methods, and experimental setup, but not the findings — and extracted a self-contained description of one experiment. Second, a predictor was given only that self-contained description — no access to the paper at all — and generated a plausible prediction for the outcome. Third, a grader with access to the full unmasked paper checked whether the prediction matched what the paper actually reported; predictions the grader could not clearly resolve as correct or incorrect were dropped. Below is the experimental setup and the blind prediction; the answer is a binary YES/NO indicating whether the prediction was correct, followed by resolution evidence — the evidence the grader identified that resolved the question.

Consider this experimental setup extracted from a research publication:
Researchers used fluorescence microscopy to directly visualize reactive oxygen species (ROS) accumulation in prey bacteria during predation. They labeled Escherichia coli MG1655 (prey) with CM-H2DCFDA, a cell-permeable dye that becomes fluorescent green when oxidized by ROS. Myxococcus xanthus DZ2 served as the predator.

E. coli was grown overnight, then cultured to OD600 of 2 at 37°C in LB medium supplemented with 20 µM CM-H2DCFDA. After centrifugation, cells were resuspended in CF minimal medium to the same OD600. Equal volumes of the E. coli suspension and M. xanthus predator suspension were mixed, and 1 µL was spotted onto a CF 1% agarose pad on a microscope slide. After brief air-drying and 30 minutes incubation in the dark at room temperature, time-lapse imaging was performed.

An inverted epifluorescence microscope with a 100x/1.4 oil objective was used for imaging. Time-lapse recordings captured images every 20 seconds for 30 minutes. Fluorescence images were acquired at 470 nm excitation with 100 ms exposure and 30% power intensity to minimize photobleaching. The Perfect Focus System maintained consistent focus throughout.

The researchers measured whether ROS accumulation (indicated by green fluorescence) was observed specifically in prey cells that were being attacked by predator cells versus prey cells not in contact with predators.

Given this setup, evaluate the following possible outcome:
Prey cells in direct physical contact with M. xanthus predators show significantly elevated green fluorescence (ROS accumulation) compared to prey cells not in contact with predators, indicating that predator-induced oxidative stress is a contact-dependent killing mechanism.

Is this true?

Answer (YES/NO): NO